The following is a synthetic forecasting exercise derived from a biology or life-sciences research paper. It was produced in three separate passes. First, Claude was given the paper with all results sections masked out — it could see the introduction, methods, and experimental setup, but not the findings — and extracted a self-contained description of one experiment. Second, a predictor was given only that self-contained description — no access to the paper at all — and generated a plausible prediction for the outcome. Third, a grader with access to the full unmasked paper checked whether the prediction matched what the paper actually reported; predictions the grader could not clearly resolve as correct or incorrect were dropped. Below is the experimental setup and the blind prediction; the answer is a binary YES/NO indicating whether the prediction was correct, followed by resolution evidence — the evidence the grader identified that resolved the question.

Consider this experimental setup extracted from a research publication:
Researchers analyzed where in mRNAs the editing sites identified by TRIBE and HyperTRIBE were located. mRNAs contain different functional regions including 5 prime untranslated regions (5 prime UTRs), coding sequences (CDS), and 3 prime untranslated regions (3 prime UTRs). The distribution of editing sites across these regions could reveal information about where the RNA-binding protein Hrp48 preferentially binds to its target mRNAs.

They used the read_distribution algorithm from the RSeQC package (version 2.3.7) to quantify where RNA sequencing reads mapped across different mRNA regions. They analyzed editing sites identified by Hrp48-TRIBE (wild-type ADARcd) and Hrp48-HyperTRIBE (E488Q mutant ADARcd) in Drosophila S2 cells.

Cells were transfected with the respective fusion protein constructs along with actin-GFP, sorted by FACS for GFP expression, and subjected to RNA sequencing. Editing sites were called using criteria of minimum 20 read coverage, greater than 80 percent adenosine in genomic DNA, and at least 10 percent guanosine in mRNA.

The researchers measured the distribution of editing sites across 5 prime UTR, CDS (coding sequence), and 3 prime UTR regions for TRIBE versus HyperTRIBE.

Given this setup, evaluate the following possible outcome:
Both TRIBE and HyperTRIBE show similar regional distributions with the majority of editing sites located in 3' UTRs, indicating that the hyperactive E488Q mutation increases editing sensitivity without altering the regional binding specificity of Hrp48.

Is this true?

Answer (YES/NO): NO